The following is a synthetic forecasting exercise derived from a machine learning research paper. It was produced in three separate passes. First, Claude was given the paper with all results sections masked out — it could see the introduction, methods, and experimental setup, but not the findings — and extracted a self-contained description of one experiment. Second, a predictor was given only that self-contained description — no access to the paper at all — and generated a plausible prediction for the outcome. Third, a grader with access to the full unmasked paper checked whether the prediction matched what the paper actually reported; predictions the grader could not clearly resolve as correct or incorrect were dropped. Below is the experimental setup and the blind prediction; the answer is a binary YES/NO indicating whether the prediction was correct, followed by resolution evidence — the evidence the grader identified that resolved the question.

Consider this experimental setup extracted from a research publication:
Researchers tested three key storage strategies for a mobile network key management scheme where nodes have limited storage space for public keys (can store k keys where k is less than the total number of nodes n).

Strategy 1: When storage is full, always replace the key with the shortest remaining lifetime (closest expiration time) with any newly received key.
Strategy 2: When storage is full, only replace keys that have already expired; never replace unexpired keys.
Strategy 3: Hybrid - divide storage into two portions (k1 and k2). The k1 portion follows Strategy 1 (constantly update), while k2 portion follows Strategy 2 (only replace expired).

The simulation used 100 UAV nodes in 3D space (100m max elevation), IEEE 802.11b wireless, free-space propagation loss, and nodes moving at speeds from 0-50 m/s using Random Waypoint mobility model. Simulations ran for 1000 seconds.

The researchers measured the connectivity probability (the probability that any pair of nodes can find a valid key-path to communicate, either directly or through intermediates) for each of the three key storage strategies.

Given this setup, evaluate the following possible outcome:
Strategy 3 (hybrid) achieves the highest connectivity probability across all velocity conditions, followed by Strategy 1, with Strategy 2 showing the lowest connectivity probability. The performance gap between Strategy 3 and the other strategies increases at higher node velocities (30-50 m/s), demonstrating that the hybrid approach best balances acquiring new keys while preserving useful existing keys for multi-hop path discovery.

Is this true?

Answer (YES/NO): NO